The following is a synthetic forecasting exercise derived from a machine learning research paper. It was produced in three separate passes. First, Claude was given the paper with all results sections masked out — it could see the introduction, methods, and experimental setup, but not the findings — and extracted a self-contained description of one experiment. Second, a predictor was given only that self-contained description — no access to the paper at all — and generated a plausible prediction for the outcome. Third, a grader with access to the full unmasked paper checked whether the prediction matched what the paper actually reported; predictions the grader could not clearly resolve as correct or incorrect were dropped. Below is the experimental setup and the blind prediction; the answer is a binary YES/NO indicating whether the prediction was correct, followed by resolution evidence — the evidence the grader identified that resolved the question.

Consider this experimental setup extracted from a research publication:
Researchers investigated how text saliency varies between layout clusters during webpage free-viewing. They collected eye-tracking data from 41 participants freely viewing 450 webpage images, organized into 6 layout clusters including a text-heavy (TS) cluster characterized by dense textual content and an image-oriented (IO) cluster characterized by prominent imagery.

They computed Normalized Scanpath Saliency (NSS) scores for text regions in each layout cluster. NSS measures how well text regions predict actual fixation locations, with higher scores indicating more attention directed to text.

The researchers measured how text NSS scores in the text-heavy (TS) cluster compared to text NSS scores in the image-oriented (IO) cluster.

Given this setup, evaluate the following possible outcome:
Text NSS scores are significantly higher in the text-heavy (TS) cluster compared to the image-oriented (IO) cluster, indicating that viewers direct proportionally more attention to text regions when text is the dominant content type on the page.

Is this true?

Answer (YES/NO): YES